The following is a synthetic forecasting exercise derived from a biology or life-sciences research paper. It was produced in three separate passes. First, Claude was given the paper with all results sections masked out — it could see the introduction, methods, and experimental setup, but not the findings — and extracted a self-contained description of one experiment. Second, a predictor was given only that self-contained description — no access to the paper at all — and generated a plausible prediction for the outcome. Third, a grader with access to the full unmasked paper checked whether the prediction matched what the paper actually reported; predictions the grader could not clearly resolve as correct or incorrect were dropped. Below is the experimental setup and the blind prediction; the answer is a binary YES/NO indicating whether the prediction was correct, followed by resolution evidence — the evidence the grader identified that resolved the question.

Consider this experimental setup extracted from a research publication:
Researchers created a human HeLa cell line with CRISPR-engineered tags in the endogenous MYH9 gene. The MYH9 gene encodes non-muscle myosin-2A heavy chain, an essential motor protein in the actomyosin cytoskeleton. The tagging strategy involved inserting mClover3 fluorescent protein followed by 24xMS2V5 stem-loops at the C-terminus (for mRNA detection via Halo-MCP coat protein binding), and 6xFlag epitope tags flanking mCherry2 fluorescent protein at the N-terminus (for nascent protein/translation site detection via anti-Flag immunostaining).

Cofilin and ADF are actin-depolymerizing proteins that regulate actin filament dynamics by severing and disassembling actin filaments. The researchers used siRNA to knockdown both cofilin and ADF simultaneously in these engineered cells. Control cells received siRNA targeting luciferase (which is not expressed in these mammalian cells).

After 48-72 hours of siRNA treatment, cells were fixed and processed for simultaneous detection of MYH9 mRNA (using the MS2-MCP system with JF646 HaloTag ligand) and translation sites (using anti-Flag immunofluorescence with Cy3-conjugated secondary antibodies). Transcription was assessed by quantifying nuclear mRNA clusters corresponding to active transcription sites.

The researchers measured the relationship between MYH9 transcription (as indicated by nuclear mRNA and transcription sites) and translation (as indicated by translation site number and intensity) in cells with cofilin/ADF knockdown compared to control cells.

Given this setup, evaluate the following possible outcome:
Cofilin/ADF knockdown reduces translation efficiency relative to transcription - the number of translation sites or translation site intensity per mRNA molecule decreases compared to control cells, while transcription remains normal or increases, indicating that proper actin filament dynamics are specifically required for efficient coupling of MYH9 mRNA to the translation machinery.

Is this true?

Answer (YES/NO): NO